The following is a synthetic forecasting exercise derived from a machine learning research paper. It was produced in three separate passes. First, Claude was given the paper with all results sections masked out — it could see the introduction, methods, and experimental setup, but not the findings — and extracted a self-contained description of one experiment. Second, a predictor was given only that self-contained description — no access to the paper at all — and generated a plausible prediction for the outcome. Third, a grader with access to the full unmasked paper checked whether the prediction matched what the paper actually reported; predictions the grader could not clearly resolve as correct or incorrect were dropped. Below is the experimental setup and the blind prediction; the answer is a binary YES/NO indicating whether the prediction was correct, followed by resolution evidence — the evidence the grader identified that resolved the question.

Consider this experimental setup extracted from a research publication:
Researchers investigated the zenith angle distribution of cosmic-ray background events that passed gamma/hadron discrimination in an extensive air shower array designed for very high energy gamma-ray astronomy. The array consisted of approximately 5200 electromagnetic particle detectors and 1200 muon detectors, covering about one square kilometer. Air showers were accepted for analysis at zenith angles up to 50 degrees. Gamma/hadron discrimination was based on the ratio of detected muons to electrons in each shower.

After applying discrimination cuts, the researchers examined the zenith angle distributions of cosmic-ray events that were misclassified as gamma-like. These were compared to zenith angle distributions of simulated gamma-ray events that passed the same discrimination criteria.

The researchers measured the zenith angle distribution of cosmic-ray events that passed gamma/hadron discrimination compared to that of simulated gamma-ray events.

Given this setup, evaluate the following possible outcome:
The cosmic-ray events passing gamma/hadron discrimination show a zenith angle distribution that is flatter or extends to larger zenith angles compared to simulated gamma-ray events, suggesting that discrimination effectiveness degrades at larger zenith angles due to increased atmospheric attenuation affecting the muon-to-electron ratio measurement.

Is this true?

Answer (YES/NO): YES